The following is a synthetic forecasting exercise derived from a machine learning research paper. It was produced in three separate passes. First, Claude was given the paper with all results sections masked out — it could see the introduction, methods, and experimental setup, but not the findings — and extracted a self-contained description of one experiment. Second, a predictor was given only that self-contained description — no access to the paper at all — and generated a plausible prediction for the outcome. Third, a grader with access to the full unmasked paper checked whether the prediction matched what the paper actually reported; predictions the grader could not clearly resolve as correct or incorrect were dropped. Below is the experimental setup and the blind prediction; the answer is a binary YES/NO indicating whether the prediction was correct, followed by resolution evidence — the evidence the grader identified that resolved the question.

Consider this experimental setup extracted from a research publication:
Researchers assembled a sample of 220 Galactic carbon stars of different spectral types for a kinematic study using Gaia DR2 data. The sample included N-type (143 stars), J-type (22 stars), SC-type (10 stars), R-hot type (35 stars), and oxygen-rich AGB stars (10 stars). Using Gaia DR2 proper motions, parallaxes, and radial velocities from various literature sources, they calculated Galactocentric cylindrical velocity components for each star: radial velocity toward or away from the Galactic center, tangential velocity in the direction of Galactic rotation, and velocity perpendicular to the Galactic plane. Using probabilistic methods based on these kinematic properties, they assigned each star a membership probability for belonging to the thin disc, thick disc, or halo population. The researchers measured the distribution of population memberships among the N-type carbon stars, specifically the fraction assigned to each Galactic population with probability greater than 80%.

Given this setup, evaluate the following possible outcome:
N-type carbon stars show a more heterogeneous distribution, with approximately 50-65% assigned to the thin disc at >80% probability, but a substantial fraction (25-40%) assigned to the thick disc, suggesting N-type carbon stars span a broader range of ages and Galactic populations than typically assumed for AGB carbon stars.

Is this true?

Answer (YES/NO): NO